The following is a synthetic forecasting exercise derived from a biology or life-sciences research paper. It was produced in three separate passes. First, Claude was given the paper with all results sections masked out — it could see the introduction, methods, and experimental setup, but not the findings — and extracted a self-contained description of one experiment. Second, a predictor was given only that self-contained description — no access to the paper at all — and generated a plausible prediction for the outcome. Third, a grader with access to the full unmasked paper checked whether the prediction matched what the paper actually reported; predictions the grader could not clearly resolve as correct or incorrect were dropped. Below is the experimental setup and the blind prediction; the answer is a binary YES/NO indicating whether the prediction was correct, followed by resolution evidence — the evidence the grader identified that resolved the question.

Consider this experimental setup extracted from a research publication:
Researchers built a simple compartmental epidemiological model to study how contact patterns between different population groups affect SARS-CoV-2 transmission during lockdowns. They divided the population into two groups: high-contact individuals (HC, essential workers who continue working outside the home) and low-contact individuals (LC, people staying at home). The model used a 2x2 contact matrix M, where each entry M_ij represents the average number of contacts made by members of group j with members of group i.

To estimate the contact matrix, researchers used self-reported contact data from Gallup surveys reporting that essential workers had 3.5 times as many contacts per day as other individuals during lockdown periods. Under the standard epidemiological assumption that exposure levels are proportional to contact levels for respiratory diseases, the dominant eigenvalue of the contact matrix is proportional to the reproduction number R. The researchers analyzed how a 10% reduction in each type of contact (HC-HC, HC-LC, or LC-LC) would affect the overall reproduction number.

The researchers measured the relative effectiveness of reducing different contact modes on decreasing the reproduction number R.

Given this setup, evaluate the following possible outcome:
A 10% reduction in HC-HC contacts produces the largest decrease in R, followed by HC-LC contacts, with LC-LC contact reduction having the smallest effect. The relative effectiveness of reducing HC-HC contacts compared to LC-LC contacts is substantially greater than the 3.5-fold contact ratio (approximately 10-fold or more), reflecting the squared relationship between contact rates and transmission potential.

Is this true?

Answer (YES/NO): YES